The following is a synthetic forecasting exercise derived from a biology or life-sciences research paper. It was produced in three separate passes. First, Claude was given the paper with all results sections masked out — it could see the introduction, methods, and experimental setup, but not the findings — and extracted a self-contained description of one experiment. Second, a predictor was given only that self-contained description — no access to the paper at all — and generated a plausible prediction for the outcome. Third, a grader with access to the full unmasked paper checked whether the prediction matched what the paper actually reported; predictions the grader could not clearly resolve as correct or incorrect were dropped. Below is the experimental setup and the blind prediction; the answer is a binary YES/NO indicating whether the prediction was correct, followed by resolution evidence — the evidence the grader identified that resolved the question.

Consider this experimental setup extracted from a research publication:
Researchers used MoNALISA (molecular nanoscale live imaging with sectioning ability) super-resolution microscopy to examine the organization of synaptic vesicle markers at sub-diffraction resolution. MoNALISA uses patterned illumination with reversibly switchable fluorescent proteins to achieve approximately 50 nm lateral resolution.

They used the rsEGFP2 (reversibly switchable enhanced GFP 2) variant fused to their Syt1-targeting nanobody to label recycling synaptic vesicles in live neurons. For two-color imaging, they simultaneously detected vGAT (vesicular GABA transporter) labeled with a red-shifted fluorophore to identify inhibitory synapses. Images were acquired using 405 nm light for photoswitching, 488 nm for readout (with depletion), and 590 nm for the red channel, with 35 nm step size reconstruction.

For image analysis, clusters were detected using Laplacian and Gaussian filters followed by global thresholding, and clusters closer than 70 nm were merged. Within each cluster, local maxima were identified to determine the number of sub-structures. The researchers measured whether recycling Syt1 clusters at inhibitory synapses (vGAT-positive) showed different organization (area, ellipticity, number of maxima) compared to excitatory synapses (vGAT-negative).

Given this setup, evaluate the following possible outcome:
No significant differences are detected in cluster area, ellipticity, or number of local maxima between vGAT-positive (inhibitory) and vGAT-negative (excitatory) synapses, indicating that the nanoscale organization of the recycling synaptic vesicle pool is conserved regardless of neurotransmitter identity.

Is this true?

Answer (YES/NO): NO